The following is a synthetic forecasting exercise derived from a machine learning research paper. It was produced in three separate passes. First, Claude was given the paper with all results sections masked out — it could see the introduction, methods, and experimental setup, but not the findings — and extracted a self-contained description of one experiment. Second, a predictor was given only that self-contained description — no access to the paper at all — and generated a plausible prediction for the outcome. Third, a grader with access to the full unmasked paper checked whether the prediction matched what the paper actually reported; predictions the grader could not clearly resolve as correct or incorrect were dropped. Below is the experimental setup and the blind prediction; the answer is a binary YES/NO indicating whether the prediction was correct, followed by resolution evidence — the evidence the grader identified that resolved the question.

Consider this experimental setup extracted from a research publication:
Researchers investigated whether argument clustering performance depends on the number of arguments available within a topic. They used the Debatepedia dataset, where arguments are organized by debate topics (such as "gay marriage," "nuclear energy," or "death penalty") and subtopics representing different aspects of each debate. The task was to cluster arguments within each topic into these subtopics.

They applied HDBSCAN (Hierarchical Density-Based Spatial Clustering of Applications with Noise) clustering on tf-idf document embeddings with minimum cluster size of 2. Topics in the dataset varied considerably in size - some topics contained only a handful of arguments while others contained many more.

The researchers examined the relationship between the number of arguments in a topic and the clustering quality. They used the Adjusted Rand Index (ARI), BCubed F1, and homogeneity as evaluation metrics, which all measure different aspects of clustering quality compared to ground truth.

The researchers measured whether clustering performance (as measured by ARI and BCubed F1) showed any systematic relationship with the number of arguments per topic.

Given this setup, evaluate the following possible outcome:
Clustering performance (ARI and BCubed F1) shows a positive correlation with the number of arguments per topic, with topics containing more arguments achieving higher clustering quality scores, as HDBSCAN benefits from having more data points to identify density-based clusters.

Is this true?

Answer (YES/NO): NO